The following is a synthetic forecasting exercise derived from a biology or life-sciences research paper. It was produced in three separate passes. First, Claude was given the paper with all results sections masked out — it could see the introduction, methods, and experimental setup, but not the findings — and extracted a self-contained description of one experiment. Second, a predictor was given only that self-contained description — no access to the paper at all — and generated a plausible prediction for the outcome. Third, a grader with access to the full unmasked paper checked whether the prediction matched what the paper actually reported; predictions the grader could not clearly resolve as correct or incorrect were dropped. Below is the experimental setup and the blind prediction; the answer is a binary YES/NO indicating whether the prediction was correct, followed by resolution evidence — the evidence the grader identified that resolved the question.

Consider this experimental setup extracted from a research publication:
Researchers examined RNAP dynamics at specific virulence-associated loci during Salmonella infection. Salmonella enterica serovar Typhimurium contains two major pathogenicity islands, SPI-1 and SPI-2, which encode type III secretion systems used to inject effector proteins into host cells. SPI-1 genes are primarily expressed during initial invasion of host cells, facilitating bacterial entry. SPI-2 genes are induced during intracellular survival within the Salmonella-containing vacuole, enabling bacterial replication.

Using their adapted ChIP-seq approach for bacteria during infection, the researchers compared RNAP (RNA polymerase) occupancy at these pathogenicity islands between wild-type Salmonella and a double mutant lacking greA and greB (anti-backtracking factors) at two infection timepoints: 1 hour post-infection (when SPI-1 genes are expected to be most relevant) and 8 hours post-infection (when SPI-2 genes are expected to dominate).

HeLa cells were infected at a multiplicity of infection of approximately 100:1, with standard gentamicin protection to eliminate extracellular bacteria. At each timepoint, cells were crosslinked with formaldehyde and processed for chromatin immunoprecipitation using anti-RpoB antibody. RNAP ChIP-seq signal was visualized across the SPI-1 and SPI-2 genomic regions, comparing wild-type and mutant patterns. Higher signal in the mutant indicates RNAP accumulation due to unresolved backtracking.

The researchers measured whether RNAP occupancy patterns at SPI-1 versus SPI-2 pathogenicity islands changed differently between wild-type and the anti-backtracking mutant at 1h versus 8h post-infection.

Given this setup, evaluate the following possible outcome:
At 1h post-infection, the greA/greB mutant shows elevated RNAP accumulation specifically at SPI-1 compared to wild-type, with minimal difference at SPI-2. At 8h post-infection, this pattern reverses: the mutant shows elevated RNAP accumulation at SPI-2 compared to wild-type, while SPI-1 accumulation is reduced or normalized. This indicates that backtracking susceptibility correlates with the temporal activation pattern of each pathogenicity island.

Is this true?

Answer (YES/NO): NO